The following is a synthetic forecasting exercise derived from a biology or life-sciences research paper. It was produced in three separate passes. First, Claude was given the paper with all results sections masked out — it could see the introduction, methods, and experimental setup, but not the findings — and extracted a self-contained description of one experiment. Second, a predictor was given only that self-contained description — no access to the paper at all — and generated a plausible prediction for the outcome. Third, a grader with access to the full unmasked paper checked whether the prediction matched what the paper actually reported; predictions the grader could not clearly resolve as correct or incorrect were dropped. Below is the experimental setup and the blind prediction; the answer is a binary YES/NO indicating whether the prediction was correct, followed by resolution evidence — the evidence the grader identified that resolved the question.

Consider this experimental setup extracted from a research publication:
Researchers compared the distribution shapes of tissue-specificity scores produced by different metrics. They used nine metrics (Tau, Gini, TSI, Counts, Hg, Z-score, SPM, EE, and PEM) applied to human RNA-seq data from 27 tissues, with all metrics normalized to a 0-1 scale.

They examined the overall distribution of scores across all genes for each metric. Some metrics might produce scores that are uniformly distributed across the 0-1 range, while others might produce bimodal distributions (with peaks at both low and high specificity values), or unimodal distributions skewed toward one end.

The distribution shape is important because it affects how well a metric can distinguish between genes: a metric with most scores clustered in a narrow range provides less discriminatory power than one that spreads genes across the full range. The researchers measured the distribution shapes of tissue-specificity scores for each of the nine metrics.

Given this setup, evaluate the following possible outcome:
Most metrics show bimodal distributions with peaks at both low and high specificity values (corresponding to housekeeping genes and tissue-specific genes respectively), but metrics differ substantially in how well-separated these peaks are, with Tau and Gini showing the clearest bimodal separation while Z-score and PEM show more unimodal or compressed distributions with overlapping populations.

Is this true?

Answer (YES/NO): NO